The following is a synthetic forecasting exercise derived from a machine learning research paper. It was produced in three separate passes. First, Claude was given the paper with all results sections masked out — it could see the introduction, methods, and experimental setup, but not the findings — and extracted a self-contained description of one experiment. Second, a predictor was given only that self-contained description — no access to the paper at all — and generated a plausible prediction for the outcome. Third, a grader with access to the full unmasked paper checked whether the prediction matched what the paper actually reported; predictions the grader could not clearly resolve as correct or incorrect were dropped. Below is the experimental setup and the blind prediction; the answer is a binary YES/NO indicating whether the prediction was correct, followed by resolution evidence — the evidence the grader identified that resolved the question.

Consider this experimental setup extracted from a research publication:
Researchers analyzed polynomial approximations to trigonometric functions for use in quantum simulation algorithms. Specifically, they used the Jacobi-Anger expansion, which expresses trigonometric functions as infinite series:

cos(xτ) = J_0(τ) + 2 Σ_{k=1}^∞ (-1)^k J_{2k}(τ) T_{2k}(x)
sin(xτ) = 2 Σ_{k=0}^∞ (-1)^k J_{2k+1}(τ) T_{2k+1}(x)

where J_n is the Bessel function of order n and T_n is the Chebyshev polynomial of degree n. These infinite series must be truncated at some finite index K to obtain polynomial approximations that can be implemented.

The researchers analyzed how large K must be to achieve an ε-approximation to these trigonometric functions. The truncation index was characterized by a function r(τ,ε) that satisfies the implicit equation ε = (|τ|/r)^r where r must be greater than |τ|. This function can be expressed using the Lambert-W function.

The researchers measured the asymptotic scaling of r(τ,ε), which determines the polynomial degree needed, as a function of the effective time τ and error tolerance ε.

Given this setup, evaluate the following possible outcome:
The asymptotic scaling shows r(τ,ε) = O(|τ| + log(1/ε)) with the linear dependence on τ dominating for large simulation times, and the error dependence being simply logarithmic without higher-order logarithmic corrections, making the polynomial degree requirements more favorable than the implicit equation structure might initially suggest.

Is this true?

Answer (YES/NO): NO